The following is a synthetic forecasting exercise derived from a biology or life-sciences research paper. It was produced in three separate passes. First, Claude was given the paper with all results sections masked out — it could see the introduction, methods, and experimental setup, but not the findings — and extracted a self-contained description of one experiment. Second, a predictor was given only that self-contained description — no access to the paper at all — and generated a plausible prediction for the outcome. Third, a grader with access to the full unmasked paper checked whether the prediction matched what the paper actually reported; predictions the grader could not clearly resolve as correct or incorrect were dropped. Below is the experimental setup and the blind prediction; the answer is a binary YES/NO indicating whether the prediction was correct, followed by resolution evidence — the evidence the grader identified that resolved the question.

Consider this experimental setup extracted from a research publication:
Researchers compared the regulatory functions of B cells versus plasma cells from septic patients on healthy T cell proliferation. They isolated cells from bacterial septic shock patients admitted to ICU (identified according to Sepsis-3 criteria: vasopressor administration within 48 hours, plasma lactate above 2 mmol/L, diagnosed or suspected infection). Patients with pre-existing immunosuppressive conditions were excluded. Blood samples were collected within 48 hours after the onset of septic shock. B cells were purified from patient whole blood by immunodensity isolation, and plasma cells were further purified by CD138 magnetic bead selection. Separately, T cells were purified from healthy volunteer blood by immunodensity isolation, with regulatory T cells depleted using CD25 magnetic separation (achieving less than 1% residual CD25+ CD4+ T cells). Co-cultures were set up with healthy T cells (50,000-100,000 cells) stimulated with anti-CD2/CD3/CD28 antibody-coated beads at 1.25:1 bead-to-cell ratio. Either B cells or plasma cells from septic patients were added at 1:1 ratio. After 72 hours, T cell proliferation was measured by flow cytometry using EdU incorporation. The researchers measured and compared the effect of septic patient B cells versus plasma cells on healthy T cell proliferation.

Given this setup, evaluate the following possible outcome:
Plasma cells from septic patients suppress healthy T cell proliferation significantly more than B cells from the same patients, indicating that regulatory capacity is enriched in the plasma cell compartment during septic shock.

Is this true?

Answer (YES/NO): YES